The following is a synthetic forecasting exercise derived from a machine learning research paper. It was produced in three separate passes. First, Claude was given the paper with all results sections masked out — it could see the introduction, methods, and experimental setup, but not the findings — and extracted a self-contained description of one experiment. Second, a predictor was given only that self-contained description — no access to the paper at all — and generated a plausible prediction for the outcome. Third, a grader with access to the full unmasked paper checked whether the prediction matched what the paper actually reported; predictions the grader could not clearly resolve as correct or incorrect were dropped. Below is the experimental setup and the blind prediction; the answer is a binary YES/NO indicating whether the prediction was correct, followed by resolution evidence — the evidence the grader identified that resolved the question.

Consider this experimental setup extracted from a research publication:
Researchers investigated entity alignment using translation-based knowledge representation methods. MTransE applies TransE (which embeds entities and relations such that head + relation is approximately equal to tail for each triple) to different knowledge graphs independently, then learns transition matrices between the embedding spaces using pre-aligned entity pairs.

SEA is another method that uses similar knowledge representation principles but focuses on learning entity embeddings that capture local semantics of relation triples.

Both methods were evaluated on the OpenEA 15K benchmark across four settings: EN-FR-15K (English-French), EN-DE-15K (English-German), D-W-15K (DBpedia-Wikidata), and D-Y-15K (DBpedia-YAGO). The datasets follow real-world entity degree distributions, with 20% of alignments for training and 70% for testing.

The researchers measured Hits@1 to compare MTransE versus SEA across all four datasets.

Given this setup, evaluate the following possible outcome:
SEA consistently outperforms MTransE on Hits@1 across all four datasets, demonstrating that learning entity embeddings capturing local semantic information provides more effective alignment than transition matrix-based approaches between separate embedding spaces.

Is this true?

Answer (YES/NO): YES